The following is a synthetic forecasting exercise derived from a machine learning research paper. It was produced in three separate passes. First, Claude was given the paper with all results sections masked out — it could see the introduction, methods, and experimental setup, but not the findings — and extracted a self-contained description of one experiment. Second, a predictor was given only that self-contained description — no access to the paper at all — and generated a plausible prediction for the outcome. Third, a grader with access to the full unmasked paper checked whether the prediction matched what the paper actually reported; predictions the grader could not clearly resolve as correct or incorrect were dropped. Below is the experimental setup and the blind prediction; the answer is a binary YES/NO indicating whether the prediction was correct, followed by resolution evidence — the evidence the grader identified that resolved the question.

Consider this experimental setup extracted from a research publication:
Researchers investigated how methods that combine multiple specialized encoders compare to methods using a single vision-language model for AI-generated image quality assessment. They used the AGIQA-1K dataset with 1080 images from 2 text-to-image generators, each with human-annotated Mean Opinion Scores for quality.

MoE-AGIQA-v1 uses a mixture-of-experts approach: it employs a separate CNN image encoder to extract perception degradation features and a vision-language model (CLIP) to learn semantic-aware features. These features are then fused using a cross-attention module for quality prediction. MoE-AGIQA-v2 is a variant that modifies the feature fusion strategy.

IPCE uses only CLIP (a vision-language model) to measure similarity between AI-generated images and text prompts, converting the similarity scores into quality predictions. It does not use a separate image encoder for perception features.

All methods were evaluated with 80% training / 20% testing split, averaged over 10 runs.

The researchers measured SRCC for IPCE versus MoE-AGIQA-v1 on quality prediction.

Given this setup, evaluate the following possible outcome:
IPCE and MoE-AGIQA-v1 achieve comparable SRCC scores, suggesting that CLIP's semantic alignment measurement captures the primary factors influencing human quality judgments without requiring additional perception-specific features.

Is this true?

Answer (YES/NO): YES